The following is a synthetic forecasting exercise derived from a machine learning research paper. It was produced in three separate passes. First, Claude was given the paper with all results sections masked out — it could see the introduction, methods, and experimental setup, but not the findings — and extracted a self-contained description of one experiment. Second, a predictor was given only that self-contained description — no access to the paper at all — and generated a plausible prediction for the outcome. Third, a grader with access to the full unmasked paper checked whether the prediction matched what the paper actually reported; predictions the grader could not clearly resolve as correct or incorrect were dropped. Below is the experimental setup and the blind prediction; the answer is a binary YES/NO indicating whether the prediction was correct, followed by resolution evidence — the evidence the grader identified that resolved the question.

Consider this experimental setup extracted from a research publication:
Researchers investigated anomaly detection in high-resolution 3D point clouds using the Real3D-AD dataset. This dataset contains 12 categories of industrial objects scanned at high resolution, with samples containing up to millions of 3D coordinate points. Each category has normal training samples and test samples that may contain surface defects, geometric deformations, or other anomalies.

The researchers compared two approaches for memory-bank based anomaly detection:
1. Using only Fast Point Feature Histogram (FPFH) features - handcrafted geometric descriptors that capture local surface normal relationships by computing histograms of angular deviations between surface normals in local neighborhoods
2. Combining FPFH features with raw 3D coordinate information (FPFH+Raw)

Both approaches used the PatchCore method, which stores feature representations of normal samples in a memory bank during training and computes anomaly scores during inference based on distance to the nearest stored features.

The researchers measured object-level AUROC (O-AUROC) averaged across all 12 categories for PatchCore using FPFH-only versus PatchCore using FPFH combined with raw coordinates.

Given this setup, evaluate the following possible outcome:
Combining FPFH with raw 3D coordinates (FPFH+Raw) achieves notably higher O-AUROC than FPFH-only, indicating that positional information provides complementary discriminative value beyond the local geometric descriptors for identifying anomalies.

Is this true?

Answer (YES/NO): YES